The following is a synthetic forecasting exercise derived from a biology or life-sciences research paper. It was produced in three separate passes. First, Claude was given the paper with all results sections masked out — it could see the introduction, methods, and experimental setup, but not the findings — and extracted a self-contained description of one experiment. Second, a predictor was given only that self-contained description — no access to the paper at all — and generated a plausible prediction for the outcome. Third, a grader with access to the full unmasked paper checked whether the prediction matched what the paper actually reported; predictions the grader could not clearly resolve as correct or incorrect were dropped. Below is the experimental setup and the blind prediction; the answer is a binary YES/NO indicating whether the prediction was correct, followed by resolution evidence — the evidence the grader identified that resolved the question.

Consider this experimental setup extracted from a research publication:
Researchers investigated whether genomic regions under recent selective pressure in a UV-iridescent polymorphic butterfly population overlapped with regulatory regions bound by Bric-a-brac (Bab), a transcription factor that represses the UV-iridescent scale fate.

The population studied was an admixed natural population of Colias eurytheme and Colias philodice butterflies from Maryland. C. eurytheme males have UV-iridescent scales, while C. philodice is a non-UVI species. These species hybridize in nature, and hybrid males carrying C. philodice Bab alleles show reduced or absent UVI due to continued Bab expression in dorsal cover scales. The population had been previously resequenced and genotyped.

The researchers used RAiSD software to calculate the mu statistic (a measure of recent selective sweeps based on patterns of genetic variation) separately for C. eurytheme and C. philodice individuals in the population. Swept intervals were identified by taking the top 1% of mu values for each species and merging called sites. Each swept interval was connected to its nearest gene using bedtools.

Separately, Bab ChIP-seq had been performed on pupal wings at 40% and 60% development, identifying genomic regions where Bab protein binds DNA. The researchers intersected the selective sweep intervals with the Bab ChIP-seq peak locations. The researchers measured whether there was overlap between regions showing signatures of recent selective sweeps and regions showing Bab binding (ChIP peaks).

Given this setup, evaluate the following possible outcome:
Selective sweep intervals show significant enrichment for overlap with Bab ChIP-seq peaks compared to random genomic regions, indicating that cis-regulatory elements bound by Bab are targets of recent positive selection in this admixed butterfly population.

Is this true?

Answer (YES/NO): NO